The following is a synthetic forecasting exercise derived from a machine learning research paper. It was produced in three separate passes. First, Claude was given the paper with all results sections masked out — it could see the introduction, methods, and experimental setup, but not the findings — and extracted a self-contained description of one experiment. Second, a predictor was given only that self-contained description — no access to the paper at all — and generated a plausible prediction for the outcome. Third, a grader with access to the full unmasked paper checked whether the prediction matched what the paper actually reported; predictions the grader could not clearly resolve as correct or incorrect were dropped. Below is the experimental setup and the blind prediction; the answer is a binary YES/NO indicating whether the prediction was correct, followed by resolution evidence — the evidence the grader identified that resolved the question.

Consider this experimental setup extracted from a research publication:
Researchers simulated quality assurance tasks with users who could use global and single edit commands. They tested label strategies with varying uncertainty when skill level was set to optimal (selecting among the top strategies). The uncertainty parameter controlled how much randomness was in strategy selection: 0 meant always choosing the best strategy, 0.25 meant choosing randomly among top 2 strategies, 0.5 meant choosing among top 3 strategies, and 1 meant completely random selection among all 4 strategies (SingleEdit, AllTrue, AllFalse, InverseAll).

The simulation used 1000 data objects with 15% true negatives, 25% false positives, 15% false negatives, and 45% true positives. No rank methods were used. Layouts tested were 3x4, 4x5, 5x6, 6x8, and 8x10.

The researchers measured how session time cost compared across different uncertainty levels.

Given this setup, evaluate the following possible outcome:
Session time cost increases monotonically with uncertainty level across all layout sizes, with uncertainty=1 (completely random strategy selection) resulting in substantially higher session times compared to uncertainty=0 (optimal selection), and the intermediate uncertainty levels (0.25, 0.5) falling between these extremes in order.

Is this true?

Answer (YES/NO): YES